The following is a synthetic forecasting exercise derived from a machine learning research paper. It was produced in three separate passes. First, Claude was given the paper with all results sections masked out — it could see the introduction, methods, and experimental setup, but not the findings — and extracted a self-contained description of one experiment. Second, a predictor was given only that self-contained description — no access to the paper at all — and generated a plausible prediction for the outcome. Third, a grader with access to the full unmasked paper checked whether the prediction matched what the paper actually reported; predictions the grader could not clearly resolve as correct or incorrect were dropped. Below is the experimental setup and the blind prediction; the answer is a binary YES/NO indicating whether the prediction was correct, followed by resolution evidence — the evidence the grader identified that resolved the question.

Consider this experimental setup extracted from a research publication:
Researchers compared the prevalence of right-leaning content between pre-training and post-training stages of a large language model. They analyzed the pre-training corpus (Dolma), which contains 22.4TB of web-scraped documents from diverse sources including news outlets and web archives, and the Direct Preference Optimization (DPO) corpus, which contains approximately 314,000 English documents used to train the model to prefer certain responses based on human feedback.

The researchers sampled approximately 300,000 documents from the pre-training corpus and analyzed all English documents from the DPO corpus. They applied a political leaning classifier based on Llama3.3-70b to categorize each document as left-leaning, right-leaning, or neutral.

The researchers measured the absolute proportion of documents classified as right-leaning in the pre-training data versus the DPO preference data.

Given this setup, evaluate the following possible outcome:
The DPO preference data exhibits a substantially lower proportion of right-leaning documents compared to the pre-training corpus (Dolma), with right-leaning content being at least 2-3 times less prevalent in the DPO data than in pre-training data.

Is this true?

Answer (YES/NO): YES